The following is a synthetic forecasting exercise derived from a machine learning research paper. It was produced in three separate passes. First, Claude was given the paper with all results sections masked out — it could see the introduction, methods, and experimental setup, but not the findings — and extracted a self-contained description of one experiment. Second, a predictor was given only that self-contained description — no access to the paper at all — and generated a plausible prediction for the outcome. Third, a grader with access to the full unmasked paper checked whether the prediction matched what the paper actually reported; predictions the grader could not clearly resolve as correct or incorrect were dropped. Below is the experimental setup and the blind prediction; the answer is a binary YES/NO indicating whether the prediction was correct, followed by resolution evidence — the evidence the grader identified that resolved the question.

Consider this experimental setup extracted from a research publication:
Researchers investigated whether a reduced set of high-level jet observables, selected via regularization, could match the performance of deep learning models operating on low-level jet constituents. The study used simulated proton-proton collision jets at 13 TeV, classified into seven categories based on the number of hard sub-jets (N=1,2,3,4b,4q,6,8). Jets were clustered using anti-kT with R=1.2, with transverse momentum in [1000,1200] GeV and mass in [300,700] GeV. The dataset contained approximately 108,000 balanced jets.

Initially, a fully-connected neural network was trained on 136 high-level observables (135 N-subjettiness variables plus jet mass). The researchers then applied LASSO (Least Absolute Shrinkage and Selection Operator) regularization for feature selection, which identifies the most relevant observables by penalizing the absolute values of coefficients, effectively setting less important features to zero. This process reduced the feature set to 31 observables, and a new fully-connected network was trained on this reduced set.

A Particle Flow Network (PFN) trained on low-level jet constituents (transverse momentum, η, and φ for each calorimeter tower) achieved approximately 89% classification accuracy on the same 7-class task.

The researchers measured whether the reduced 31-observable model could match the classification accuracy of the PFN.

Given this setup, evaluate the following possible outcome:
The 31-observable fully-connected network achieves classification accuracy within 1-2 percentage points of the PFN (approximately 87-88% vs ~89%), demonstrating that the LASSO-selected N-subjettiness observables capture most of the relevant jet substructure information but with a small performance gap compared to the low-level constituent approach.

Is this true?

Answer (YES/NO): NO